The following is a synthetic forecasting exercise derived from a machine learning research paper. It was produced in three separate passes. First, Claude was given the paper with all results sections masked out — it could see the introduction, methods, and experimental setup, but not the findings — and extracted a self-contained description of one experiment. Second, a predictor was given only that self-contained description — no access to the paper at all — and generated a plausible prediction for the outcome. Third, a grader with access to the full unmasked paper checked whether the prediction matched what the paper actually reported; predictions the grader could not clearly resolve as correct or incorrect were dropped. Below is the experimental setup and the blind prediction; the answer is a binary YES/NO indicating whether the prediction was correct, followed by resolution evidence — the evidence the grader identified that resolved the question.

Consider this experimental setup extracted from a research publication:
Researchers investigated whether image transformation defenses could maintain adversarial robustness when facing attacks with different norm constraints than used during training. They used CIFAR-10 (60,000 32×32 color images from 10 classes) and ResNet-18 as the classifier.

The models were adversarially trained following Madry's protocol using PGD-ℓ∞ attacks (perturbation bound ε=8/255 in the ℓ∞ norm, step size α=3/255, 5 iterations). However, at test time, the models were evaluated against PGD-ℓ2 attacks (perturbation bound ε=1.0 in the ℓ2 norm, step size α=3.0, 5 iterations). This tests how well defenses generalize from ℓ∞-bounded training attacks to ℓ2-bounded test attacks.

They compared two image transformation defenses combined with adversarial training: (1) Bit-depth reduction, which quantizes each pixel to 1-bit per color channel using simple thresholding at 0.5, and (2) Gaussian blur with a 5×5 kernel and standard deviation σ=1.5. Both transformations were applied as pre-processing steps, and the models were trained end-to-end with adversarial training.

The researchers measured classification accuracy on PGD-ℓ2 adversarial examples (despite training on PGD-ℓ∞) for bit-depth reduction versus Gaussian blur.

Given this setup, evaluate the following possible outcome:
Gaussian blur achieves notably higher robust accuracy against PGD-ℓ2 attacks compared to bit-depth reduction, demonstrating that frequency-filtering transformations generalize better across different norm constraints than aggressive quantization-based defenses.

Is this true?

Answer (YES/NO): NO